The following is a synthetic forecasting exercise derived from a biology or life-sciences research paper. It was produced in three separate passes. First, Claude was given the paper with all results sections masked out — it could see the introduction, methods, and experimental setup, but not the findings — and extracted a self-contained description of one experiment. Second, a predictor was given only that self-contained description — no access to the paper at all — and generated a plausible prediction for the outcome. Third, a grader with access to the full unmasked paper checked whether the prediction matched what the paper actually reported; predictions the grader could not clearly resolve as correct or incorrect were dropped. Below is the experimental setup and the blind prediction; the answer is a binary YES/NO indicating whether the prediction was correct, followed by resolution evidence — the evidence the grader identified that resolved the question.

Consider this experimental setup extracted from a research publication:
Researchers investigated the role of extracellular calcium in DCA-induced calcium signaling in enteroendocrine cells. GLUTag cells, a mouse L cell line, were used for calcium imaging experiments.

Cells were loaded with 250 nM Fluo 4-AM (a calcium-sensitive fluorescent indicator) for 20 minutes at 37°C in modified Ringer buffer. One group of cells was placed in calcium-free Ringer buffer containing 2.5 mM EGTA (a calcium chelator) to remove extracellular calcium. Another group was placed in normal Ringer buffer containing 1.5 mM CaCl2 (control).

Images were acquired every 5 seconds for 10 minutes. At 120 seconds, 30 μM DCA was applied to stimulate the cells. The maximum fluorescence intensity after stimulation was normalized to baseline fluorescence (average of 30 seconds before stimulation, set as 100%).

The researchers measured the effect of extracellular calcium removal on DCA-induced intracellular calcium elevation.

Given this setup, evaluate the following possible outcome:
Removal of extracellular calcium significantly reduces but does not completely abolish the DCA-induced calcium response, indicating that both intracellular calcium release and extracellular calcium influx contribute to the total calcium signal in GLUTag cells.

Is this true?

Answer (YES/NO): NO